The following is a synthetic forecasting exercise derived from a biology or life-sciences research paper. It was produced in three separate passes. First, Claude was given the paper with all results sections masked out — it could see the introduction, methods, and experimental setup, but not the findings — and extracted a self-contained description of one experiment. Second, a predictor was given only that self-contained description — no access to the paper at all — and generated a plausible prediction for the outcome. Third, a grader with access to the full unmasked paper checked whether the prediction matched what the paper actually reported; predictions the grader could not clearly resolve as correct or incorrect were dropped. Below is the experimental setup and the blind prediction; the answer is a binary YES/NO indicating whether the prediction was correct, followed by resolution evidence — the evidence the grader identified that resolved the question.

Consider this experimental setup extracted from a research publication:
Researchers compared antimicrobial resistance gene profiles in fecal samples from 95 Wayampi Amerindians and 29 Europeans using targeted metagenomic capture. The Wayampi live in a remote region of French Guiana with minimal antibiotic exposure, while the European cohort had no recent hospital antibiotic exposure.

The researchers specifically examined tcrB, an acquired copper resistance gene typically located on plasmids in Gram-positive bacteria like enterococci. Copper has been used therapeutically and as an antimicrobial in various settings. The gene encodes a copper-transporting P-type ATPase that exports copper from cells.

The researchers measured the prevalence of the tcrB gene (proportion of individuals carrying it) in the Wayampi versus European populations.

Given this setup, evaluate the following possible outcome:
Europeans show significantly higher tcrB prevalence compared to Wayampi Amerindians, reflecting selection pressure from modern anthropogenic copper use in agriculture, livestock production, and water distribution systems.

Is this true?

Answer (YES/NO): NO